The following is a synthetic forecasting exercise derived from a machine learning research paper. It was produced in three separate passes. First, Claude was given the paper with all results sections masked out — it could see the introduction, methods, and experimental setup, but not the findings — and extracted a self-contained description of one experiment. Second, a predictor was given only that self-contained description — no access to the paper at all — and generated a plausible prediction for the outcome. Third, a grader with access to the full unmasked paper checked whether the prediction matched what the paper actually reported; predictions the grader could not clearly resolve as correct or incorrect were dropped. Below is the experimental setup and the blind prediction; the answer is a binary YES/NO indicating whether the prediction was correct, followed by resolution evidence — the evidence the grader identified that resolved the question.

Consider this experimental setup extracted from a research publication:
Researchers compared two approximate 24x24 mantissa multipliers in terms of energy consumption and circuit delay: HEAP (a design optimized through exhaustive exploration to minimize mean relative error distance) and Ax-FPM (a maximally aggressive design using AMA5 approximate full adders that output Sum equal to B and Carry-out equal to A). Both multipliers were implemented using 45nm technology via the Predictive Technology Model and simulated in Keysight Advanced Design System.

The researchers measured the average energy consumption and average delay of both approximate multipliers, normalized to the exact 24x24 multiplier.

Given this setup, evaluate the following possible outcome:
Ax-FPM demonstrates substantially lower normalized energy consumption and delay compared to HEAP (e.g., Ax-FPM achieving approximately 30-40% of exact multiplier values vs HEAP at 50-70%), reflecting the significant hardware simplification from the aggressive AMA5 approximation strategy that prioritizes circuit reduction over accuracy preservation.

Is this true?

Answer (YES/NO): NO